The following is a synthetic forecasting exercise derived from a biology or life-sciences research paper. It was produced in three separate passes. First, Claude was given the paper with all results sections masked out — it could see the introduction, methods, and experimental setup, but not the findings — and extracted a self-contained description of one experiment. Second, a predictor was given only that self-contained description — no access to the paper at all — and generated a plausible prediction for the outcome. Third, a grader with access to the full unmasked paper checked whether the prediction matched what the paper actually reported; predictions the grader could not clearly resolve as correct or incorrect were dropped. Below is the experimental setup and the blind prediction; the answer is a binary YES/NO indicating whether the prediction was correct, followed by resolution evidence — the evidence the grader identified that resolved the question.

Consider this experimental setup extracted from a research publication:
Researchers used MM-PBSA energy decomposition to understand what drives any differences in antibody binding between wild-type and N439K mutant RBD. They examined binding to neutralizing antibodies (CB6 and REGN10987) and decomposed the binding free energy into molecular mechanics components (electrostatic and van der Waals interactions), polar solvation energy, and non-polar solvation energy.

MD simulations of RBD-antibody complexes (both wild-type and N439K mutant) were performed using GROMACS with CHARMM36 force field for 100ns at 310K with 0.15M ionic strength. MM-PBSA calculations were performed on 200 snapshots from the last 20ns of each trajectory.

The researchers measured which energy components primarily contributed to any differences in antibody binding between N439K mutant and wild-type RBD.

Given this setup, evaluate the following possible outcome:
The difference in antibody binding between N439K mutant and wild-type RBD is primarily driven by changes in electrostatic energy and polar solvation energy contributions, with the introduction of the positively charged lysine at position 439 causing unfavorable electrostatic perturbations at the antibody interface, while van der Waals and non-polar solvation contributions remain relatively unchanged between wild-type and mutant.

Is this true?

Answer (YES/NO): YES